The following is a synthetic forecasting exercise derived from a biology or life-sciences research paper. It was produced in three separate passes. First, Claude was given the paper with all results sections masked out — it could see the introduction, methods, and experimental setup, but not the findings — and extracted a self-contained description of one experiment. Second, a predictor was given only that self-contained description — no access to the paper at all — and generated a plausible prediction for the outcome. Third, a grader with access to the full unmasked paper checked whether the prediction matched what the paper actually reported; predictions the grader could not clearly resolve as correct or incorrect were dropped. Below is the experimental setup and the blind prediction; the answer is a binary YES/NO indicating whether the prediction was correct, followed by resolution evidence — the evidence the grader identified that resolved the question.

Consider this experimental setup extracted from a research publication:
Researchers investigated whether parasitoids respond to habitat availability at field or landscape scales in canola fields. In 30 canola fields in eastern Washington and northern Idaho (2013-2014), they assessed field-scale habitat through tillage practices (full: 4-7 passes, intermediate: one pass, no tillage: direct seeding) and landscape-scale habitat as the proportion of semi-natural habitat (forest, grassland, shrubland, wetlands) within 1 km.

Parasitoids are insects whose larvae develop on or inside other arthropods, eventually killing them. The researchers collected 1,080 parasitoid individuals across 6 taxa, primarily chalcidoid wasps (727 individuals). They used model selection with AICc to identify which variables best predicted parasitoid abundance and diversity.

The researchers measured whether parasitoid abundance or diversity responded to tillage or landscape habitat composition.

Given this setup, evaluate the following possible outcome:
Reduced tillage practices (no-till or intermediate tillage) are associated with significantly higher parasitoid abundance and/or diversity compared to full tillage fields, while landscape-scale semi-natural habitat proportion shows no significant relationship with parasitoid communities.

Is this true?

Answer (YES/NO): NO